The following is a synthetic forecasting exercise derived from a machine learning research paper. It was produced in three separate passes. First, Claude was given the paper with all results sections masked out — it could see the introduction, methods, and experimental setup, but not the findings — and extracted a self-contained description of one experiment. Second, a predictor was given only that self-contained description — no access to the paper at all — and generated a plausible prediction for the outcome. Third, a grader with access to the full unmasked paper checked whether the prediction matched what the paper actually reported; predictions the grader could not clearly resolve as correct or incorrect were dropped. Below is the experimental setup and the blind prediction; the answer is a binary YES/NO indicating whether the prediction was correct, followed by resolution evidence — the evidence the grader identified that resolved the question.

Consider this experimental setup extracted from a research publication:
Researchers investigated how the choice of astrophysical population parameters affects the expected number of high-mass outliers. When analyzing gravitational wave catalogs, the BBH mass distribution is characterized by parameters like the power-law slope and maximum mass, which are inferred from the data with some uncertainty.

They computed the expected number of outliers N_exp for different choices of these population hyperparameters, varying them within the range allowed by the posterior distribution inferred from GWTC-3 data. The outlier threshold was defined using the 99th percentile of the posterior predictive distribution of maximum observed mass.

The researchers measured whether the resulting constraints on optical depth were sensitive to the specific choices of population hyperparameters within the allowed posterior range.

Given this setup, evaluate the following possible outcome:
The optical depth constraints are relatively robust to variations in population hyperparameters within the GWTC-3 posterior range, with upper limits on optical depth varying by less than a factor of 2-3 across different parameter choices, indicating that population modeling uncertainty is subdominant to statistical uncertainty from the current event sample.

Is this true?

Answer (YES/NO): YES